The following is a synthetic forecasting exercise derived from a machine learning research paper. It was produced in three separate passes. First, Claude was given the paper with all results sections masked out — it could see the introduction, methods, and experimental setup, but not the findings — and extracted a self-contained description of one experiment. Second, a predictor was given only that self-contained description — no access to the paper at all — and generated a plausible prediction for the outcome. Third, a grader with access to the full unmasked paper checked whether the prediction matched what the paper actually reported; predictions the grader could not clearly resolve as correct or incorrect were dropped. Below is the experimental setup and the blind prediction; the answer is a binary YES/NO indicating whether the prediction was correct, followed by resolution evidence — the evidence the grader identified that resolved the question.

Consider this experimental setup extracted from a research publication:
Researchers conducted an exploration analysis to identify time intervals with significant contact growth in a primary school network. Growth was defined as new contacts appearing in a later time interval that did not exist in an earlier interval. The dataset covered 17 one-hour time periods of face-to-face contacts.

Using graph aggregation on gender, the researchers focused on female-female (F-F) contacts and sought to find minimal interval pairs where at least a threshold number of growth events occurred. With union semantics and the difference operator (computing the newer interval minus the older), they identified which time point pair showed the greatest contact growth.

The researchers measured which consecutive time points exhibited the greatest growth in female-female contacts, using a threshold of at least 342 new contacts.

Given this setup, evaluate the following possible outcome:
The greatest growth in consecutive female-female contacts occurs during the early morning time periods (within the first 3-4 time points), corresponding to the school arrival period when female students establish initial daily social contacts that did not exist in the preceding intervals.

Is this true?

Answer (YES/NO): YES